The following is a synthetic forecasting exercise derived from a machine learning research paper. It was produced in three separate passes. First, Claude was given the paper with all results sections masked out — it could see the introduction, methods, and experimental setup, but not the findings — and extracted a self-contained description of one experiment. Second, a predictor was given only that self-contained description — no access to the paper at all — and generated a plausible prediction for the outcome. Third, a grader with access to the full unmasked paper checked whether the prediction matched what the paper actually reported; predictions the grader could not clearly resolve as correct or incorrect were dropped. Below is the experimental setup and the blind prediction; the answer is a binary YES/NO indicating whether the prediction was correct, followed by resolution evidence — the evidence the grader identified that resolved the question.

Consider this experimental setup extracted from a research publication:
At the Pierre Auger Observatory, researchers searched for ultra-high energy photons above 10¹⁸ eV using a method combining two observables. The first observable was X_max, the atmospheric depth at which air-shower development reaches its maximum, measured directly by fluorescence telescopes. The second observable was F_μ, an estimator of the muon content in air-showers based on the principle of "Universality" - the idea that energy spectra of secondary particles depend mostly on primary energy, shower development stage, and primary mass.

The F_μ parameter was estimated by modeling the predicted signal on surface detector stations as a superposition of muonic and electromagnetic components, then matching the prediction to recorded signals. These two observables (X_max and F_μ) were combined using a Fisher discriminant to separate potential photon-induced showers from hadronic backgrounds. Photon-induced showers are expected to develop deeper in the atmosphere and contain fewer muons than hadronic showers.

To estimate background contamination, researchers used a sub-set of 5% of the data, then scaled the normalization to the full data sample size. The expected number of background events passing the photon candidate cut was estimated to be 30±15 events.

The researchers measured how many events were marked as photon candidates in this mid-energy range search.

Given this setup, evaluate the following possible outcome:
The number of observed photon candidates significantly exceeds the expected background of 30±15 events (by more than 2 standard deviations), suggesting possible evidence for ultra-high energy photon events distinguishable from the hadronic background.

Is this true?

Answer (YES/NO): NO